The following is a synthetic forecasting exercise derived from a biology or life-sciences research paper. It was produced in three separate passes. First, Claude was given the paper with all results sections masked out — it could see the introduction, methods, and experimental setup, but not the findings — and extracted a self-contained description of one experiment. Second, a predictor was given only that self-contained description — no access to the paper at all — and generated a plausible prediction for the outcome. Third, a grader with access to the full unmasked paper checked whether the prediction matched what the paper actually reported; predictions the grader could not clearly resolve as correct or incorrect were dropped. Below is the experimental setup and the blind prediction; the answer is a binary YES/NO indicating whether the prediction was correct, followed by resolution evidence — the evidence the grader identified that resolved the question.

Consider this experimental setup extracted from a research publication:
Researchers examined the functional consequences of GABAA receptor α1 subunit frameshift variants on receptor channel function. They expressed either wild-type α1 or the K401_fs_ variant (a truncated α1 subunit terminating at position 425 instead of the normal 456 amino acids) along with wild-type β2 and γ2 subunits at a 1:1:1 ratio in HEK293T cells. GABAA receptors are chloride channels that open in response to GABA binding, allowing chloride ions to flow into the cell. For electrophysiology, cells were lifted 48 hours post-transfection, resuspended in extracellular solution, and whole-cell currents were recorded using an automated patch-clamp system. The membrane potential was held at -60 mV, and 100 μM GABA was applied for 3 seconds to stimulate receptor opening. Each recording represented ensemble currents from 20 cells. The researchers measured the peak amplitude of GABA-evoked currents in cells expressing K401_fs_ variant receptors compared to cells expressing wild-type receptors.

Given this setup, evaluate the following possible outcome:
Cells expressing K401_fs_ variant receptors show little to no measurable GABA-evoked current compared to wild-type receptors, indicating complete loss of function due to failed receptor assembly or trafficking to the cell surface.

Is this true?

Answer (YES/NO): NO